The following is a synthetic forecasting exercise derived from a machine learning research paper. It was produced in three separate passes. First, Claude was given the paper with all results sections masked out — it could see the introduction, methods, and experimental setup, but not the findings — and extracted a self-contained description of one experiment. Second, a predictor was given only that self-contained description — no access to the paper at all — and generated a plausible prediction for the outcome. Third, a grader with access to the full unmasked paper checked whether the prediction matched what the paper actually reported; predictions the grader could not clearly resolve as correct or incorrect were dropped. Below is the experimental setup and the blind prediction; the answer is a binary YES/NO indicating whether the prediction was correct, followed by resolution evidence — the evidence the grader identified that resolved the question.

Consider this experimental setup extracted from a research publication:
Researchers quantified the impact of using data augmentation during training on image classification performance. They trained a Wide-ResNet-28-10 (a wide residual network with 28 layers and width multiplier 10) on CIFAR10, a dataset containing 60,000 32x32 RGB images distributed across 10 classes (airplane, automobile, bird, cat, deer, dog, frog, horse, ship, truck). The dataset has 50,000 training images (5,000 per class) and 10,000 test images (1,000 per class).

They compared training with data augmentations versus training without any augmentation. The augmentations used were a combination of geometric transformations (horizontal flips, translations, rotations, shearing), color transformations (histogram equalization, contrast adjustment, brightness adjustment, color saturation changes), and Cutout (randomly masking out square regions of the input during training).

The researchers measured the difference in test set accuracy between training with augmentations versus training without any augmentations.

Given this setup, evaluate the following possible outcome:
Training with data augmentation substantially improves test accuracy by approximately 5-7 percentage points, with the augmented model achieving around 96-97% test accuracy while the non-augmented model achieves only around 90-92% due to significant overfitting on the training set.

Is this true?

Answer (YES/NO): YES